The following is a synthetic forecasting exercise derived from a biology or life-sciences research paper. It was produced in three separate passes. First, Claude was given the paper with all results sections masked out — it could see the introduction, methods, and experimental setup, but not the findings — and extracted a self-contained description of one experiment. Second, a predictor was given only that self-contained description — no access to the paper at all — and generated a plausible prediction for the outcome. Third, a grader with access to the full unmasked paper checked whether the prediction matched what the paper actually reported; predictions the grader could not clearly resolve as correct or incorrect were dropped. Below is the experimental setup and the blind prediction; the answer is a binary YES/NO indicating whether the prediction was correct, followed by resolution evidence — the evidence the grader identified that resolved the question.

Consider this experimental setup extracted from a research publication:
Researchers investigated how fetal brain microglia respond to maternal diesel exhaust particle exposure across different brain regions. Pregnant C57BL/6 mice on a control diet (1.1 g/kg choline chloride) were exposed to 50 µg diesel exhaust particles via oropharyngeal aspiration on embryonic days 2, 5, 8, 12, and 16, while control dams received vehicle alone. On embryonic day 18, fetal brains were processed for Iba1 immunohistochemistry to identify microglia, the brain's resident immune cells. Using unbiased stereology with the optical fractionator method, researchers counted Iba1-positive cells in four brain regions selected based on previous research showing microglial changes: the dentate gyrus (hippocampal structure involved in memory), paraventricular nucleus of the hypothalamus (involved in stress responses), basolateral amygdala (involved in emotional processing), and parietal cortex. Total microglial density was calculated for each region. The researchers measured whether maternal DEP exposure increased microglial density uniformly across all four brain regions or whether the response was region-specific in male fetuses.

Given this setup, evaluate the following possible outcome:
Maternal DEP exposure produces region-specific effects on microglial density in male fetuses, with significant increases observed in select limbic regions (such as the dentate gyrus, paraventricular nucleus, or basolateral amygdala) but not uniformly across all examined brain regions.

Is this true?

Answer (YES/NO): YES